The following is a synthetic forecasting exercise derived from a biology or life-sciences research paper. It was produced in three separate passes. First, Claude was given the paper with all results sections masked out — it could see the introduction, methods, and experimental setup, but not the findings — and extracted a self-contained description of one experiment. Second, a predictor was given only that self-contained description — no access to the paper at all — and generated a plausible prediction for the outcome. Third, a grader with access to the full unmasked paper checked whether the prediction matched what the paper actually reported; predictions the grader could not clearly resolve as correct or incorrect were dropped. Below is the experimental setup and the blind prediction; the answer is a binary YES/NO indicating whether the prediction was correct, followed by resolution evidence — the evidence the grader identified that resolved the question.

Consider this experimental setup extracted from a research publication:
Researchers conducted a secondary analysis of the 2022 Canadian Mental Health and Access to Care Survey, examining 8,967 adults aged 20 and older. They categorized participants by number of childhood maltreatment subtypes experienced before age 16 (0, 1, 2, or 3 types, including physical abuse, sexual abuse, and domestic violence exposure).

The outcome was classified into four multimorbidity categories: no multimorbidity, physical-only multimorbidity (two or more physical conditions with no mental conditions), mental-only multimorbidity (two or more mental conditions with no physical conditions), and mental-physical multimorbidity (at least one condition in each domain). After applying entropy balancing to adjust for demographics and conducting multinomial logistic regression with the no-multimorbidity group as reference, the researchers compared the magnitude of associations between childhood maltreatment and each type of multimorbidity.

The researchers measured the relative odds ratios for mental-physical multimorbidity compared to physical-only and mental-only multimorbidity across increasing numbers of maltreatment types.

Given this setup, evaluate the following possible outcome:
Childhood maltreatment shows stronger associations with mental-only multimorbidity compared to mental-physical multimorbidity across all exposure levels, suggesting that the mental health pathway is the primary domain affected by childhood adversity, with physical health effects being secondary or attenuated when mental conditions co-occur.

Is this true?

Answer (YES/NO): NO